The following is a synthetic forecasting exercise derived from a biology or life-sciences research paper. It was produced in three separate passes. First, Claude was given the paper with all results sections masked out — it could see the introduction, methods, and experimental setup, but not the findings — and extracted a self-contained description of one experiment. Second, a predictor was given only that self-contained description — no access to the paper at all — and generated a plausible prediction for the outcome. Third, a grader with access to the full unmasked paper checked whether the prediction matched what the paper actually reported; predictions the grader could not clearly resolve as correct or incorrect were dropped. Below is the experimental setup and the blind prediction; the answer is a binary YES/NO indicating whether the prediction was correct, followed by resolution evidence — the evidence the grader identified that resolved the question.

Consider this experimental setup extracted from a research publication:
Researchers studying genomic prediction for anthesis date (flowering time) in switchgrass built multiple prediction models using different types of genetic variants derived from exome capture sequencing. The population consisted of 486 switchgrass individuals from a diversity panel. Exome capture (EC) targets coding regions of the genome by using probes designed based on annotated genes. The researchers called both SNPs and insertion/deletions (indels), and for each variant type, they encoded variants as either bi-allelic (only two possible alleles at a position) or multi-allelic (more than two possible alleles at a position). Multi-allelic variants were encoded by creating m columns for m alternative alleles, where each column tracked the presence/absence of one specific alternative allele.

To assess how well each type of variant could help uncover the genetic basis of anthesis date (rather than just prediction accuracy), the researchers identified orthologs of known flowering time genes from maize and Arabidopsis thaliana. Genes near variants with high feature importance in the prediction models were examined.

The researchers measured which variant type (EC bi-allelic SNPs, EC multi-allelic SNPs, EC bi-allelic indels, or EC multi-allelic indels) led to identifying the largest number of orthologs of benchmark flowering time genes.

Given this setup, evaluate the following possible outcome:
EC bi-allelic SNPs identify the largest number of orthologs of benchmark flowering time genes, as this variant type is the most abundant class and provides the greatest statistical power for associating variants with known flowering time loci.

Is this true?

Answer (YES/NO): NO